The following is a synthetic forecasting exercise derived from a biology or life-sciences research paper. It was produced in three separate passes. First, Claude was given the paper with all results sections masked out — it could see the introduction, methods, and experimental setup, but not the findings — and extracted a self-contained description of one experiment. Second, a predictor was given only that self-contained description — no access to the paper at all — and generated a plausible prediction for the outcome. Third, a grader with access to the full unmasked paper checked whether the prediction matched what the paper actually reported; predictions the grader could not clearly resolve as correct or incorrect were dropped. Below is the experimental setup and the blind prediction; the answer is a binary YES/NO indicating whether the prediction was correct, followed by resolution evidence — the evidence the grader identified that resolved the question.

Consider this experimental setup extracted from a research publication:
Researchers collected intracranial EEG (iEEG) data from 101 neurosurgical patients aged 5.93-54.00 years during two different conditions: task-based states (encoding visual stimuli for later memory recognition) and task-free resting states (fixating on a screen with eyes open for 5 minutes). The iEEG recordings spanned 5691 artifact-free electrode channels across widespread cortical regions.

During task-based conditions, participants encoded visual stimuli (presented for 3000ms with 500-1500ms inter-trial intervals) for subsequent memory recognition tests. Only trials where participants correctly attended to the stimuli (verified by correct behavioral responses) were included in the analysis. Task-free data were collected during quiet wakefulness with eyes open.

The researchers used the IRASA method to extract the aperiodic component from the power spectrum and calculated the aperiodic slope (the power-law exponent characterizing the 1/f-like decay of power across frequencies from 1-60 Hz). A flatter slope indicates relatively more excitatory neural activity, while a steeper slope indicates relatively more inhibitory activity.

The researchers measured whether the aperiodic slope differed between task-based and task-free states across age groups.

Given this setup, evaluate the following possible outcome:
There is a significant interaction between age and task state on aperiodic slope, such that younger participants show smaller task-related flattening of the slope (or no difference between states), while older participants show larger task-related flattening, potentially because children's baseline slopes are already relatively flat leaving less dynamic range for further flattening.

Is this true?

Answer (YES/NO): NO